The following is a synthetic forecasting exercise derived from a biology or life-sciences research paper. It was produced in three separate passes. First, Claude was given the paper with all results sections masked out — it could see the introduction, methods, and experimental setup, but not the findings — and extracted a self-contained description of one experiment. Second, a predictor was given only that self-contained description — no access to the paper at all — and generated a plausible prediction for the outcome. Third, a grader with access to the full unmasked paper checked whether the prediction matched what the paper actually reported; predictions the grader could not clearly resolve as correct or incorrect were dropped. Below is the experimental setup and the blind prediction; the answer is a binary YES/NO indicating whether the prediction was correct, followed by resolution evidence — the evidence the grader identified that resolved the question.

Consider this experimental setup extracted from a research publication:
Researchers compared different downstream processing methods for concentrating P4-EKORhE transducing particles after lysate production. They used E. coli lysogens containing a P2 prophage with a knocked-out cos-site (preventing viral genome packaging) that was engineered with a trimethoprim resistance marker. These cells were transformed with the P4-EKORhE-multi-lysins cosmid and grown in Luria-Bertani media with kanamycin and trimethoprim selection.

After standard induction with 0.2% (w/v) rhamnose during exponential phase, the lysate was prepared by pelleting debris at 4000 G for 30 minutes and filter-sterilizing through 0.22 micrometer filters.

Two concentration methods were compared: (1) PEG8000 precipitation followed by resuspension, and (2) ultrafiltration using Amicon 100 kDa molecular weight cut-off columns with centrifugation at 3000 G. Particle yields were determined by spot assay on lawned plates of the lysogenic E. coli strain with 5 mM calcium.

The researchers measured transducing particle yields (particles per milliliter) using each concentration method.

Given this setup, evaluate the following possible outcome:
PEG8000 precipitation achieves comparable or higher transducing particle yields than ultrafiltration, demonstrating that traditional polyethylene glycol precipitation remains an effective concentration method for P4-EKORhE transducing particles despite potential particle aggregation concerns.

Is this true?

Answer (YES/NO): NO